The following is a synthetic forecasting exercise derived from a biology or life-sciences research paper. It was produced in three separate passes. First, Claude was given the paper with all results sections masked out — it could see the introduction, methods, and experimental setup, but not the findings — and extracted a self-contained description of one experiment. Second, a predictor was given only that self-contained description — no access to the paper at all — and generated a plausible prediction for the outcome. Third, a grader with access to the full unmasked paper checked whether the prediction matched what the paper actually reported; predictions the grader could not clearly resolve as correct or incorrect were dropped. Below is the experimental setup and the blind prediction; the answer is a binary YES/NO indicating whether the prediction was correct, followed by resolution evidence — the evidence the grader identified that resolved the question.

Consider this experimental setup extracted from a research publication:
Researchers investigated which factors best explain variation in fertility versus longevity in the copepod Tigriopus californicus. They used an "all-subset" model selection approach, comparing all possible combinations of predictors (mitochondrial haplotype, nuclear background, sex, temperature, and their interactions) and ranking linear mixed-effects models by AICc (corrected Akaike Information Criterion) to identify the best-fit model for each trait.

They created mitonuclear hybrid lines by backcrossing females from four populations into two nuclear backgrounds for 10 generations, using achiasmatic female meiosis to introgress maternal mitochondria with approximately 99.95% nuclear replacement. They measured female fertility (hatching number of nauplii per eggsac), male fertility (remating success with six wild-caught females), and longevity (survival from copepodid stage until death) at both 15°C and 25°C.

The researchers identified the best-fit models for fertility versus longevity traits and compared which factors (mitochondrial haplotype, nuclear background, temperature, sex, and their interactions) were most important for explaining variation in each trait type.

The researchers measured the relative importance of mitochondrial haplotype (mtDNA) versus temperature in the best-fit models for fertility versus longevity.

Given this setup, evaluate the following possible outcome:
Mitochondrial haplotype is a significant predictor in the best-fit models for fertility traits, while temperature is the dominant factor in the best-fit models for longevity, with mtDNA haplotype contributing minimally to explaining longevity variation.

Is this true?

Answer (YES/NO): NO